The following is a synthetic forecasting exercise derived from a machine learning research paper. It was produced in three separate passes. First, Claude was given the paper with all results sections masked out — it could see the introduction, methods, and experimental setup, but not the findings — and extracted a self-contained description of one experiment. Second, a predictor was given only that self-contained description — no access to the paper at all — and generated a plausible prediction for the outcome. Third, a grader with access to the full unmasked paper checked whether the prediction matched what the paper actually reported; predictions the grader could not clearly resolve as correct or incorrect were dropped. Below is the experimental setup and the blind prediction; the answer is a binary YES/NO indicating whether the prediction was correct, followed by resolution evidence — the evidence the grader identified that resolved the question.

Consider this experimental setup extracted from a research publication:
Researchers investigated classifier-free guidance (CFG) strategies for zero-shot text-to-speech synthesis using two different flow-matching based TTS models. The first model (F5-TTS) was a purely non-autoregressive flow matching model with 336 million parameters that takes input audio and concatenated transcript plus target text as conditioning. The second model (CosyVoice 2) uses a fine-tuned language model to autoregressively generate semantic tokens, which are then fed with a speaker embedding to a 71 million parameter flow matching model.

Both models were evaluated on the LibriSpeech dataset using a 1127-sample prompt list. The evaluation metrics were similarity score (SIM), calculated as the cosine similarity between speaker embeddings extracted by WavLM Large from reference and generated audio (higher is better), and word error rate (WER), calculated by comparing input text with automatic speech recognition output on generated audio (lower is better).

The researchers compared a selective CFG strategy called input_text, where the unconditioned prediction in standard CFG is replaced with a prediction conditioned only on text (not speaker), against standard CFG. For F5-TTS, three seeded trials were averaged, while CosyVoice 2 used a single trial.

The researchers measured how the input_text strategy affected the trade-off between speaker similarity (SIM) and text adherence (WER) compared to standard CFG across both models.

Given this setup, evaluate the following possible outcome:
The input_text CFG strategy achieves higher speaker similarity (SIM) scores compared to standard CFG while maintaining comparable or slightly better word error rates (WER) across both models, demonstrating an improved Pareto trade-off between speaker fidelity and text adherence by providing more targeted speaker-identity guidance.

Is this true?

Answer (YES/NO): NO